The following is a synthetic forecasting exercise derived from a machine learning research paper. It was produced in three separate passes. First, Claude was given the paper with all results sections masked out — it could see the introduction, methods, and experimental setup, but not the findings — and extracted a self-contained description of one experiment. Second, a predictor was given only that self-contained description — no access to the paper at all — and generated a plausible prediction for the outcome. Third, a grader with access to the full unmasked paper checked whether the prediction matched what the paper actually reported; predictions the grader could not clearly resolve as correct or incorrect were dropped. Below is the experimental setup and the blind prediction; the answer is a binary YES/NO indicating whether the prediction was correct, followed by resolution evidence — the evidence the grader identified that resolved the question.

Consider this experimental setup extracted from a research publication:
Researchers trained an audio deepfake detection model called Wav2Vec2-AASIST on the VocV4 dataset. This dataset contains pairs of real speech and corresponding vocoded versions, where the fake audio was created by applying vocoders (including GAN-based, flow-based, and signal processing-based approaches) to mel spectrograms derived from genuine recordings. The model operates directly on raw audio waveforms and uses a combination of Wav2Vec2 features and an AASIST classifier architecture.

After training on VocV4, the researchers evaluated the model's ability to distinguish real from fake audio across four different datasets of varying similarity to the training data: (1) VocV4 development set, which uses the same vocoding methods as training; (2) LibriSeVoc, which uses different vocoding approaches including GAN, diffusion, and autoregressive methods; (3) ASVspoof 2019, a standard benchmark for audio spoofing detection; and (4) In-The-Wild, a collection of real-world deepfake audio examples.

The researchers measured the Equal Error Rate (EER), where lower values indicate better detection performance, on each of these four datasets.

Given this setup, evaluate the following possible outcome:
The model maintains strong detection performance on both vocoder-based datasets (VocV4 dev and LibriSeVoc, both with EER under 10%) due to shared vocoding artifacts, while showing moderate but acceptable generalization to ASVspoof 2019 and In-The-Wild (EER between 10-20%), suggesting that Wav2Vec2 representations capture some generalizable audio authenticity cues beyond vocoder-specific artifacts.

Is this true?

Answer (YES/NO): NO